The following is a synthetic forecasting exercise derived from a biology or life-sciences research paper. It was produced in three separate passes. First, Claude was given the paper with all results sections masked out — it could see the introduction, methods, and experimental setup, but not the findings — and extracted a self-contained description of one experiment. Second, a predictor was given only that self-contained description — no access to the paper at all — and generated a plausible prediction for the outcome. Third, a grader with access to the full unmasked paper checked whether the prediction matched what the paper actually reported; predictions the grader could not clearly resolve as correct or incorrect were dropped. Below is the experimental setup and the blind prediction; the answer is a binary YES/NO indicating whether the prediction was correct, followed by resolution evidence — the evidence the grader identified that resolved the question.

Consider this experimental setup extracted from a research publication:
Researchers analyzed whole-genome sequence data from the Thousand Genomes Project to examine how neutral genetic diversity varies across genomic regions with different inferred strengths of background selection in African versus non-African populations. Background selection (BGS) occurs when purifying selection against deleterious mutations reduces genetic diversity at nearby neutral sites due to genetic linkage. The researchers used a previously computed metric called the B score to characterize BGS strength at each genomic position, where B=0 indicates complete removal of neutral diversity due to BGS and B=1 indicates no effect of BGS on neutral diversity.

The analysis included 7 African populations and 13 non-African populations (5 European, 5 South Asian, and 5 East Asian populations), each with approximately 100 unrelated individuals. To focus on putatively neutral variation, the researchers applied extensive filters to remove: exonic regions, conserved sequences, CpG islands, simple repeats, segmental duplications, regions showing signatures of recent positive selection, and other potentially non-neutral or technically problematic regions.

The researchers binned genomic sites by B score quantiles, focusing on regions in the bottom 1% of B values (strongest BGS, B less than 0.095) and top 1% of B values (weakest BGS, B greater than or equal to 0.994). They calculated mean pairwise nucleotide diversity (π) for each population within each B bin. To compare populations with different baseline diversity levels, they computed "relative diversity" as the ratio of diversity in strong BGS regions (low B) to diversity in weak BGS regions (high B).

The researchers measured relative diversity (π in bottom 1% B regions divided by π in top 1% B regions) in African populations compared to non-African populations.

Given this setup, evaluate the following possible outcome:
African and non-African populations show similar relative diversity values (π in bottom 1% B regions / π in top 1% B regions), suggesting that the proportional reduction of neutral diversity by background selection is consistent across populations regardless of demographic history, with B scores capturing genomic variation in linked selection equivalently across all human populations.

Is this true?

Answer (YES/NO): NO